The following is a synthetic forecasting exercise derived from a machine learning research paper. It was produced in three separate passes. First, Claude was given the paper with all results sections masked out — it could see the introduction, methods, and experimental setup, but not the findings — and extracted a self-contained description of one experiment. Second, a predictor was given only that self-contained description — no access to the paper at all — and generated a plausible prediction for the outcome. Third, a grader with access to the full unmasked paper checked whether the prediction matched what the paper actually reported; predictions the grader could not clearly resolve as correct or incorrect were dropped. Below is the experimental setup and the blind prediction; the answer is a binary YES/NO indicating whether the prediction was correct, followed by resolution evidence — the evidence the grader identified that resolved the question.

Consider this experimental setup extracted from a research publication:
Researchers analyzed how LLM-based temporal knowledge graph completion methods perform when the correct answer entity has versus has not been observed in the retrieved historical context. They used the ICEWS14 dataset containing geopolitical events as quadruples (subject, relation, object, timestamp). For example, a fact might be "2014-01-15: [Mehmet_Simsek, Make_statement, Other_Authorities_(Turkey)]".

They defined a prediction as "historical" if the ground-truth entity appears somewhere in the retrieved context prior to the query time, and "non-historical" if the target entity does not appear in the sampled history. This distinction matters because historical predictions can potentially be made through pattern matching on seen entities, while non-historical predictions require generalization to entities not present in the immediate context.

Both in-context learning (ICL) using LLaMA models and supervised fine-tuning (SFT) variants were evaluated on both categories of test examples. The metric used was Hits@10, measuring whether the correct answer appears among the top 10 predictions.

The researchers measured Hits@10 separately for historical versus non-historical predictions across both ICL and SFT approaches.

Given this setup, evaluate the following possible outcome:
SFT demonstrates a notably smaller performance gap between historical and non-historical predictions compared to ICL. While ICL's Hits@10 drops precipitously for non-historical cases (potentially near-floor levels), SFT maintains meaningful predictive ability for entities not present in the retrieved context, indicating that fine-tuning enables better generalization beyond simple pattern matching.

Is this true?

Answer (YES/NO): NO